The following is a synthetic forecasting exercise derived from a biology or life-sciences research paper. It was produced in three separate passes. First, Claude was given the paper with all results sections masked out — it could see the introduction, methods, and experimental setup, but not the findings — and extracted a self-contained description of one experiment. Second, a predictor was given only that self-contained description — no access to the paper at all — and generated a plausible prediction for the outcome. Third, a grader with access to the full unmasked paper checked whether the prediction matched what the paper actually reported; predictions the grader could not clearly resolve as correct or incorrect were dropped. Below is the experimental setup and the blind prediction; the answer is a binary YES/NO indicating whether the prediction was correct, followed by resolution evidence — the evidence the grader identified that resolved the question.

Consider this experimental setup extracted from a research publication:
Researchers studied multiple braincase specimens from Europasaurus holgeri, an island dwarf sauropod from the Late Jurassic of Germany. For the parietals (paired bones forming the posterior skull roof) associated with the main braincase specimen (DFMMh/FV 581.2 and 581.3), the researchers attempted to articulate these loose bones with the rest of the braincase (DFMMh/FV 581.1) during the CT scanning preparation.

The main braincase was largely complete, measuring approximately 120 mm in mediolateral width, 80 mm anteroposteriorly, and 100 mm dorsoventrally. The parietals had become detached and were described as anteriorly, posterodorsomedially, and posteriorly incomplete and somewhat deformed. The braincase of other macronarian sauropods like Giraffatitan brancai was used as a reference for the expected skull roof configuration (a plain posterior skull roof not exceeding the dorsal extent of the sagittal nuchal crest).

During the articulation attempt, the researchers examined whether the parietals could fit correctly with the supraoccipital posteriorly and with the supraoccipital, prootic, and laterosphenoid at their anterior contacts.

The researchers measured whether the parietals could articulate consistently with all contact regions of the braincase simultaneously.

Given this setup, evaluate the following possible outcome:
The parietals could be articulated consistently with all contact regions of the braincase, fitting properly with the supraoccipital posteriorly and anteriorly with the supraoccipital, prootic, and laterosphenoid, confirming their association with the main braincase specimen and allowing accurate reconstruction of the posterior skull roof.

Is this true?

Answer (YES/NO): NO